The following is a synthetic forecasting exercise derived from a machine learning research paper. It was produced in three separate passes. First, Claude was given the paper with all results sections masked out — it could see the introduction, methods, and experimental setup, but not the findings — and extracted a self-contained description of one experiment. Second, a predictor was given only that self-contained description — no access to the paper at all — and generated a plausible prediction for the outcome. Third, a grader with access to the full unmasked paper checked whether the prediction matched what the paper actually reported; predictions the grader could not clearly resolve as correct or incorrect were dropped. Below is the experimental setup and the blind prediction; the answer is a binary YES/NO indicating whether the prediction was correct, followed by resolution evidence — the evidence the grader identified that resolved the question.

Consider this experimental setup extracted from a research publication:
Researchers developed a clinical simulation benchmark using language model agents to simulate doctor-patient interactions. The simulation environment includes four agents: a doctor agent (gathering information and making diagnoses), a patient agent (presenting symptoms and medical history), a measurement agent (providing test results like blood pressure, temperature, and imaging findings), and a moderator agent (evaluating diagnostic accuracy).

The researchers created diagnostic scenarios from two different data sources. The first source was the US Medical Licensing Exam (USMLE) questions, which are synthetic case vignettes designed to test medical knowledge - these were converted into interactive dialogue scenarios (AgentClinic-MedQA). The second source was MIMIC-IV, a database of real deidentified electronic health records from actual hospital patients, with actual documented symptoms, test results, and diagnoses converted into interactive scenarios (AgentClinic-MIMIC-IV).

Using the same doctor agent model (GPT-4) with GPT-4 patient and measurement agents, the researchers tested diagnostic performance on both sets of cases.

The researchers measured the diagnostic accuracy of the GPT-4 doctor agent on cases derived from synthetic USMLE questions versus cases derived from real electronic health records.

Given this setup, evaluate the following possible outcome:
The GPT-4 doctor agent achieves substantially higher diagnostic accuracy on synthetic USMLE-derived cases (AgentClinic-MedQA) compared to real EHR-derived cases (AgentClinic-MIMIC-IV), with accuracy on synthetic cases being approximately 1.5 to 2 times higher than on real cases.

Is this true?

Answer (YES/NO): YES